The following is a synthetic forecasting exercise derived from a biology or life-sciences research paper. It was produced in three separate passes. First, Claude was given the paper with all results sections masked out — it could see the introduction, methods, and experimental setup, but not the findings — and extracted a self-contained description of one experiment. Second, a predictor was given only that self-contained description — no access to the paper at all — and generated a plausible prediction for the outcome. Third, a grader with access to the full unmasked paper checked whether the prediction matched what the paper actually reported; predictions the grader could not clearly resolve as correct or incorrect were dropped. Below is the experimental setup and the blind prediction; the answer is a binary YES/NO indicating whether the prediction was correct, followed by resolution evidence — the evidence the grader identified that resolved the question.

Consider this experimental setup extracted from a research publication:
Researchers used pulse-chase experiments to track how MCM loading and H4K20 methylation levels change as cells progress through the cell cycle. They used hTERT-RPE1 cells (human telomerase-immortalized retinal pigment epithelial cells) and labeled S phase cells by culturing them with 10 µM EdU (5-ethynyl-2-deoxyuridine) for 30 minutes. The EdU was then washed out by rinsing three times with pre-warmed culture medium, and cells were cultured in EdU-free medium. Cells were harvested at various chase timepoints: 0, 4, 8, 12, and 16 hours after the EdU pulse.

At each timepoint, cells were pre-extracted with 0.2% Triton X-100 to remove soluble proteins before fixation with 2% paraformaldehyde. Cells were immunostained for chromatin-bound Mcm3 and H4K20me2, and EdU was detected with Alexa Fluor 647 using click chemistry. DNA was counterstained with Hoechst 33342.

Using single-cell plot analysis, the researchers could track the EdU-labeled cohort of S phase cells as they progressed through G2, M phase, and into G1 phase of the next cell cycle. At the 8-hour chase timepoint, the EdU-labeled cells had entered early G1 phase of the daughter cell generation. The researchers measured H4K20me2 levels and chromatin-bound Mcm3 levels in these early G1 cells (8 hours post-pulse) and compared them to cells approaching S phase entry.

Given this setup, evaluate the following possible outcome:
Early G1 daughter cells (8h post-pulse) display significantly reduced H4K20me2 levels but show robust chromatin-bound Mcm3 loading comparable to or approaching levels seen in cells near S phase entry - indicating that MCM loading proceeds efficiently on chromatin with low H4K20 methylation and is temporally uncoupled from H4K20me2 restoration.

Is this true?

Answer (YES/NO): NO